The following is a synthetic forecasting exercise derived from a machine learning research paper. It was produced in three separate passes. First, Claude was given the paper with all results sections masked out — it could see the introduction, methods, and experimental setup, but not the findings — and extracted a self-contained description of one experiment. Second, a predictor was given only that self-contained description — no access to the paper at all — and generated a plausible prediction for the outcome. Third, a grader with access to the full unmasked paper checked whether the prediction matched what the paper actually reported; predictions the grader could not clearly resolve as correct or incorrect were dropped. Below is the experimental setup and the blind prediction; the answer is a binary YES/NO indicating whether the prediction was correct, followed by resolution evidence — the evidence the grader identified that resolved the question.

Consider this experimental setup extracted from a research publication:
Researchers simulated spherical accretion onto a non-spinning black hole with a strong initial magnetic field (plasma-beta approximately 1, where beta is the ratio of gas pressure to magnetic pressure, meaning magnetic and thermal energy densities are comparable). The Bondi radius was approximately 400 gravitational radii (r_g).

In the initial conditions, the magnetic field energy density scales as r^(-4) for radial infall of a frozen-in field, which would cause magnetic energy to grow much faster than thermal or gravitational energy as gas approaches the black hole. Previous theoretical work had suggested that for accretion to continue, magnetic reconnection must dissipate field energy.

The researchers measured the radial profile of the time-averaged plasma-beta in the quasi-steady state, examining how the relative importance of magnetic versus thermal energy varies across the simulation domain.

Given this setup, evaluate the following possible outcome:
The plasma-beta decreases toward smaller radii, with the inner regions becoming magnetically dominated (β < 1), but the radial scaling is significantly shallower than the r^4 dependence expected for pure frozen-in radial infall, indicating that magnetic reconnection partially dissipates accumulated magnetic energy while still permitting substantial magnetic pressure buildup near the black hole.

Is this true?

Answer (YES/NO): NO